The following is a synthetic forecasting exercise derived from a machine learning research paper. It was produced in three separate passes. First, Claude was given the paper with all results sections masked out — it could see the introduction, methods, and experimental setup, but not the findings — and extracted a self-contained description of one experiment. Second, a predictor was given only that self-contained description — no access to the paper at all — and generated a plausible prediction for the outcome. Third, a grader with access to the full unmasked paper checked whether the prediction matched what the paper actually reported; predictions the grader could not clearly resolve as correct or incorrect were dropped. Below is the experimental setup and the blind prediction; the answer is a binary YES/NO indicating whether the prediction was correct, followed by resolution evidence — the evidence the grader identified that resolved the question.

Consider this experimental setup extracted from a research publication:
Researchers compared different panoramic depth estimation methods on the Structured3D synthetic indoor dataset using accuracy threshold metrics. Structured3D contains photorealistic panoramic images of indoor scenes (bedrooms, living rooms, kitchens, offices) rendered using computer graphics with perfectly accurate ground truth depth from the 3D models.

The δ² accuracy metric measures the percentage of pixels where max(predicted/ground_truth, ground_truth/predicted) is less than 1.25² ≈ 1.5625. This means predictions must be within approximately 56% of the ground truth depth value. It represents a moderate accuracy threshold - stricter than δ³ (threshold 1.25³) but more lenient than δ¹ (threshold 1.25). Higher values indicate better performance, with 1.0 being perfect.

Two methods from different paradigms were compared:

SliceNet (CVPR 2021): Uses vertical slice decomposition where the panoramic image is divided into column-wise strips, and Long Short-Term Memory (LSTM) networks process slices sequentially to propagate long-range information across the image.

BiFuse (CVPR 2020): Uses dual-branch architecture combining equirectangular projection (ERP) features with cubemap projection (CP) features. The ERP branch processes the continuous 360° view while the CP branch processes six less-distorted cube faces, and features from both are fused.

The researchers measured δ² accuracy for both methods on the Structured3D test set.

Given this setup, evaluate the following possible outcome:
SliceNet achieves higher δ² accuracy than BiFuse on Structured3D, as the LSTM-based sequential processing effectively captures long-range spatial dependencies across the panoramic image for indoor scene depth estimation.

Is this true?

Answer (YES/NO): NO